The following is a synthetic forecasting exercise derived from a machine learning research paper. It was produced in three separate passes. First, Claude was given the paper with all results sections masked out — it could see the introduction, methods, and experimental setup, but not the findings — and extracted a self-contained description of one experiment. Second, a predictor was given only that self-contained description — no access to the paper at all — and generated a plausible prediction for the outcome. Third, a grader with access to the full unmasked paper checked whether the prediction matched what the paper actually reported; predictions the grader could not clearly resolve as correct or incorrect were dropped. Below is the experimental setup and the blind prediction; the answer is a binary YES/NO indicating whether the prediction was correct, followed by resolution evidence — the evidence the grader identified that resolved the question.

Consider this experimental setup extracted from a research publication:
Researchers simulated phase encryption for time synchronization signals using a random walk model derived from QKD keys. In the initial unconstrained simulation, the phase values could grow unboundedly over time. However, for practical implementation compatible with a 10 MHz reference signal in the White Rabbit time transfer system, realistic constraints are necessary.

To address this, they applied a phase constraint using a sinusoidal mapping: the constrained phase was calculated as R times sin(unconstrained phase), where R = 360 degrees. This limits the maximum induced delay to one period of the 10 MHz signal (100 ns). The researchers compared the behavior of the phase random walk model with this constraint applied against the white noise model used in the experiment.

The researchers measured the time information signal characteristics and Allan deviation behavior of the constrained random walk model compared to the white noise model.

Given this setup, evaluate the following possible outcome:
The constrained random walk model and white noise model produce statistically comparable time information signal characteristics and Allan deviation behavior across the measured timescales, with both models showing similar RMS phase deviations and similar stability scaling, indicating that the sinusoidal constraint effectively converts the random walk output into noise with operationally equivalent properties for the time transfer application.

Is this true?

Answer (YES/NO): YES